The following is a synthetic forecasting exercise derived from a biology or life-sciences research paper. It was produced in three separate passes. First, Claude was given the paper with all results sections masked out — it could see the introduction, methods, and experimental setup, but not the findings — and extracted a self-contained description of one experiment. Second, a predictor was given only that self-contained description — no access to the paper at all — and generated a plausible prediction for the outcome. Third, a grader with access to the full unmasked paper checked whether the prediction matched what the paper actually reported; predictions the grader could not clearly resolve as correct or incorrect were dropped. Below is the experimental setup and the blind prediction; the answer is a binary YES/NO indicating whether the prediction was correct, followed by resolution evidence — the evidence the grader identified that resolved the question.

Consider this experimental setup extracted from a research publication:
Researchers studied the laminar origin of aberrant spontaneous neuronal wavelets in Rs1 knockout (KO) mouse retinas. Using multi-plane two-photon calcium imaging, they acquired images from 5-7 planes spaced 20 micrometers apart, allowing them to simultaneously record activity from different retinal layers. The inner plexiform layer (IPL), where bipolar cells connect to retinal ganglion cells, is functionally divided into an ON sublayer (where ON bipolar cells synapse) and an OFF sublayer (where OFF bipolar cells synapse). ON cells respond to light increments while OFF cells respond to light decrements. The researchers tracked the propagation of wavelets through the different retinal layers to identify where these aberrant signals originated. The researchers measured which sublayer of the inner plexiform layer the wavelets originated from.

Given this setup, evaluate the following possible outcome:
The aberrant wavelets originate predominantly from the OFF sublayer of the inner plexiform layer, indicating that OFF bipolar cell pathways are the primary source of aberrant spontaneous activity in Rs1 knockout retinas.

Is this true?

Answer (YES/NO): YES